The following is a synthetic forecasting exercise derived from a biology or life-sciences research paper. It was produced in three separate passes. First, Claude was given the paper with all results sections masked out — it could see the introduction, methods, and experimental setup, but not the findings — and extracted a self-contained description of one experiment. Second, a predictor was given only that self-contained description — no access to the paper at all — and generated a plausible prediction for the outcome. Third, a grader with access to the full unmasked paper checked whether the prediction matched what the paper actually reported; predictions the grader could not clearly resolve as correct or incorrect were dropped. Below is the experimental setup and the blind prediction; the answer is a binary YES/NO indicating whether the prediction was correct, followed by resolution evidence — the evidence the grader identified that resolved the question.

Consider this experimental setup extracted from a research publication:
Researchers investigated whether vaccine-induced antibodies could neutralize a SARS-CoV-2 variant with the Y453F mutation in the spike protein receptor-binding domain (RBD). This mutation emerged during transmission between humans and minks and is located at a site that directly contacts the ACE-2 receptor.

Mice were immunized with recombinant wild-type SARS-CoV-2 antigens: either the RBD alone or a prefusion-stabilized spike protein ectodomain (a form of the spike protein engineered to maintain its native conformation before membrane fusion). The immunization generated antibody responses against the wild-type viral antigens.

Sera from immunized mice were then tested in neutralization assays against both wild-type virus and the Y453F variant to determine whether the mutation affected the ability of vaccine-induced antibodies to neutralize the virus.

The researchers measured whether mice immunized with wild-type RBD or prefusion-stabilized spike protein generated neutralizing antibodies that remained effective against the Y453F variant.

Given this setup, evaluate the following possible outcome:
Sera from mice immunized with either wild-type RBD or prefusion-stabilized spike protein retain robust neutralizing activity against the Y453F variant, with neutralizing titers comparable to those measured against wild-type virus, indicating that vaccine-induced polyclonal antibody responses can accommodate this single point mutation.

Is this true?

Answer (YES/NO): YES